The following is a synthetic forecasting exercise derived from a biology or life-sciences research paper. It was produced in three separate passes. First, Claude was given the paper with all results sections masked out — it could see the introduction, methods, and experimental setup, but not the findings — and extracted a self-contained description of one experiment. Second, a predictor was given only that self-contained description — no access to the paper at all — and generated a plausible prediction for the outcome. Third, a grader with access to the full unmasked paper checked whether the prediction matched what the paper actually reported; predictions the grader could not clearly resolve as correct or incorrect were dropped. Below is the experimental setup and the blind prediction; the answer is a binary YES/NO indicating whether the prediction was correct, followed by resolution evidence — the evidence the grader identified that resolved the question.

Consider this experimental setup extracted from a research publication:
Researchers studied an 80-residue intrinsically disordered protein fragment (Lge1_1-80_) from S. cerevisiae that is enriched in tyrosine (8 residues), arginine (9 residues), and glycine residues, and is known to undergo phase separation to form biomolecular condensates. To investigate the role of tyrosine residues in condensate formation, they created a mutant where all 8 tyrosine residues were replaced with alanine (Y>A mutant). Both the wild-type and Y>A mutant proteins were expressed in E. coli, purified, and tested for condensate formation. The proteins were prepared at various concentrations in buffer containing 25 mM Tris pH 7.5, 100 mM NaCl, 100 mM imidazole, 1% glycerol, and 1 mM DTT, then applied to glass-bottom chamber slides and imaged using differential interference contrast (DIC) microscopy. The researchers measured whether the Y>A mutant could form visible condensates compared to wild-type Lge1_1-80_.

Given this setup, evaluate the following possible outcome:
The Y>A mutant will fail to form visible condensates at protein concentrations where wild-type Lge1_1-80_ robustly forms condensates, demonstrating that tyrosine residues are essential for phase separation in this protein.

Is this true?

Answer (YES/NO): YES